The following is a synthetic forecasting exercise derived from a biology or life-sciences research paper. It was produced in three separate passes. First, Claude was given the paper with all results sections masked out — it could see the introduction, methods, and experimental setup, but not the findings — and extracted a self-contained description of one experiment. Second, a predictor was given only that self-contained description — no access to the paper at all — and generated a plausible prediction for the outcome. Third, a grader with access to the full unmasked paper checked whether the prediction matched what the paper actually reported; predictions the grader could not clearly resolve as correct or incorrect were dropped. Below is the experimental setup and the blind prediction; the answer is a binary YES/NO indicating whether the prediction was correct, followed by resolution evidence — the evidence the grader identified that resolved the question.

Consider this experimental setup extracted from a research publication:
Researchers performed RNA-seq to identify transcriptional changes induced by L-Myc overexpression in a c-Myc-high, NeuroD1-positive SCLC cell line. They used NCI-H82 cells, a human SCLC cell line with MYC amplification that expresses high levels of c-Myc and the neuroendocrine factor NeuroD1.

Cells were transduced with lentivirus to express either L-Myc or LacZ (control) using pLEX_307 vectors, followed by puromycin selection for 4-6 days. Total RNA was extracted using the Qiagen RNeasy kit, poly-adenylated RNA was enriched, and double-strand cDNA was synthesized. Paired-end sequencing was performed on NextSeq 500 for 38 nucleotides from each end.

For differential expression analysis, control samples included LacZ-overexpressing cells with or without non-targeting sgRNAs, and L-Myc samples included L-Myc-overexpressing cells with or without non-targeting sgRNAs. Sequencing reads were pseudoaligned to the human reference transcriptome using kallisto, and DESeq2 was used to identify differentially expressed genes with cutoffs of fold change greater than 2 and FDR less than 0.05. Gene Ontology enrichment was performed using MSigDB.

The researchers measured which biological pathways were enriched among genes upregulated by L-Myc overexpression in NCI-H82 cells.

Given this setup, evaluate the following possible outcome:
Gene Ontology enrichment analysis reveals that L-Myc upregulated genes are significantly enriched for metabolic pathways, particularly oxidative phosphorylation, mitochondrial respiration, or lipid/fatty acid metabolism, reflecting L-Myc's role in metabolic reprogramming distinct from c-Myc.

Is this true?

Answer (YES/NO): NO